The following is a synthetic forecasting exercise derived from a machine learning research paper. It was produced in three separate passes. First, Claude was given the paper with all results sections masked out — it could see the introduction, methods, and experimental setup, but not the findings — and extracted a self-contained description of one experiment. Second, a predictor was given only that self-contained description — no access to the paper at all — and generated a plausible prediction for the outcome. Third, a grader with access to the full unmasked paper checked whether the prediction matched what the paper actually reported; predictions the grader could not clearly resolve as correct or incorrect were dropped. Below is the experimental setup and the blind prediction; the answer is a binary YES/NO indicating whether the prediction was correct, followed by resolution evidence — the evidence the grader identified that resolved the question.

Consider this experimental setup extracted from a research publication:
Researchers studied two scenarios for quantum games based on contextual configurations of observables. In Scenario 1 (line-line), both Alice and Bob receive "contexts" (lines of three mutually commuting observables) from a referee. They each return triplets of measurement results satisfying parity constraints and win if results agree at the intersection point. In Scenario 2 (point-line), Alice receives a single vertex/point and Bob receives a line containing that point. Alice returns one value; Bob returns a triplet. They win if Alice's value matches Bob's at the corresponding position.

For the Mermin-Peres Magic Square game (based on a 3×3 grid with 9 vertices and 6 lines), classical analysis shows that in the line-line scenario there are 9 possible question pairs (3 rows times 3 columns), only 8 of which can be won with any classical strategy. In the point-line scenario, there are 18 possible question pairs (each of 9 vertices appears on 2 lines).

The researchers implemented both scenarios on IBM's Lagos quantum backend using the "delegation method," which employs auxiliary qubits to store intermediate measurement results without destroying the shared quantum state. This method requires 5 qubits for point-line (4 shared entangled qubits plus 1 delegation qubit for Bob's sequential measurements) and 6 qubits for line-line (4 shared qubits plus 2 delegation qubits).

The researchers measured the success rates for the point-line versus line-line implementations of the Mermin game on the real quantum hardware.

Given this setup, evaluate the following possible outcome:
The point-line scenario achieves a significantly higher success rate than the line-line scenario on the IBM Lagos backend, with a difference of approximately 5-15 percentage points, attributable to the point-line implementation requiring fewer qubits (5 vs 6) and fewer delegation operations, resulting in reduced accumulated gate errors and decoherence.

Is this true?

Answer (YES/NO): NO